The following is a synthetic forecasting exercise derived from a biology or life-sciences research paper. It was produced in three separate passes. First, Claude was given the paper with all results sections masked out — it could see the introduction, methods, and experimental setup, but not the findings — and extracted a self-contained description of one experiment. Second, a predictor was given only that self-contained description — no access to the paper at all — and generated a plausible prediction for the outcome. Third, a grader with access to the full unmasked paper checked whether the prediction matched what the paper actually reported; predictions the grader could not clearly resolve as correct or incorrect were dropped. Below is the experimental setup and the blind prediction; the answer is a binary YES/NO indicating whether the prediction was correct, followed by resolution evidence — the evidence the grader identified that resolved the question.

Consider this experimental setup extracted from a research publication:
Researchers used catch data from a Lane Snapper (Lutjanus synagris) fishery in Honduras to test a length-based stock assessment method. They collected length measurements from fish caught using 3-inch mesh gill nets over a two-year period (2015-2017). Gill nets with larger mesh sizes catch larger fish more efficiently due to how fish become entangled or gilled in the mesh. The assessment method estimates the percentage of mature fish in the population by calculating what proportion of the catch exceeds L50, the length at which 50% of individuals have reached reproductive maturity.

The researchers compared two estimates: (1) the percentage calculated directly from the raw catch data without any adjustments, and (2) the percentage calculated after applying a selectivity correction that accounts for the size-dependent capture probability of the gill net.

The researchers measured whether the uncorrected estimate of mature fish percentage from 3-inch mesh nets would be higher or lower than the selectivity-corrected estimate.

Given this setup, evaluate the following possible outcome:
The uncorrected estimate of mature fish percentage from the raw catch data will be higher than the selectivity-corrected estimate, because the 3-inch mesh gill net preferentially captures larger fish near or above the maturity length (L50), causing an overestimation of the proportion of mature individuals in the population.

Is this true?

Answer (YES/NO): YES